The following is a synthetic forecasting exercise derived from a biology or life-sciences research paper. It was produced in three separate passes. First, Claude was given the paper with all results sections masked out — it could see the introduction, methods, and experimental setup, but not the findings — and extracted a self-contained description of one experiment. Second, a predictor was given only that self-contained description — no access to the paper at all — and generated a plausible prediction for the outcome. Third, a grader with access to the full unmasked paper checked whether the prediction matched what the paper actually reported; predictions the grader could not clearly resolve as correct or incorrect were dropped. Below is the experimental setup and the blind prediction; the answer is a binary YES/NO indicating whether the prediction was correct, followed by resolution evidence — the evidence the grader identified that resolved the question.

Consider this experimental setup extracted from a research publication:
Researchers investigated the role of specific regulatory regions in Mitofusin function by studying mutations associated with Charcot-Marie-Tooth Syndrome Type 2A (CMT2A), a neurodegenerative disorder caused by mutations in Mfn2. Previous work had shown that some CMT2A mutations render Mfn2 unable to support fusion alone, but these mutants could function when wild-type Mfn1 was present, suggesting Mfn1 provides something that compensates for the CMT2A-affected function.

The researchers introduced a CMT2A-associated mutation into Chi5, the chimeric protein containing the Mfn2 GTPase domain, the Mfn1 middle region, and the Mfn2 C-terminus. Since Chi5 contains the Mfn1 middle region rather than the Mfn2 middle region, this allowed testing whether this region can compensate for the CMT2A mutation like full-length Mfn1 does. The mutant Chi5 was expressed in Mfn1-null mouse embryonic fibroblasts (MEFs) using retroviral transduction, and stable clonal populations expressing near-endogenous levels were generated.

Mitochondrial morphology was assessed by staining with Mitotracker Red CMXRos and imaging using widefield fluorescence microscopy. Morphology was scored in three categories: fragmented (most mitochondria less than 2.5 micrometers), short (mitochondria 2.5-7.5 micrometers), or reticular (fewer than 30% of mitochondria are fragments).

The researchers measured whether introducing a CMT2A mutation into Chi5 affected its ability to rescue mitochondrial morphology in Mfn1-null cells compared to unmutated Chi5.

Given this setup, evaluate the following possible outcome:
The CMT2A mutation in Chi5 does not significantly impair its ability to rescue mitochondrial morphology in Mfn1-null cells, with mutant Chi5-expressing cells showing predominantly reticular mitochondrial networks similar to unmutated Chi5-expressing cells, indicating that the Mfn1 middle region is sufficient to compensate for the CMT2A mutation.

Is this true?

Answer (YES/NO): NO